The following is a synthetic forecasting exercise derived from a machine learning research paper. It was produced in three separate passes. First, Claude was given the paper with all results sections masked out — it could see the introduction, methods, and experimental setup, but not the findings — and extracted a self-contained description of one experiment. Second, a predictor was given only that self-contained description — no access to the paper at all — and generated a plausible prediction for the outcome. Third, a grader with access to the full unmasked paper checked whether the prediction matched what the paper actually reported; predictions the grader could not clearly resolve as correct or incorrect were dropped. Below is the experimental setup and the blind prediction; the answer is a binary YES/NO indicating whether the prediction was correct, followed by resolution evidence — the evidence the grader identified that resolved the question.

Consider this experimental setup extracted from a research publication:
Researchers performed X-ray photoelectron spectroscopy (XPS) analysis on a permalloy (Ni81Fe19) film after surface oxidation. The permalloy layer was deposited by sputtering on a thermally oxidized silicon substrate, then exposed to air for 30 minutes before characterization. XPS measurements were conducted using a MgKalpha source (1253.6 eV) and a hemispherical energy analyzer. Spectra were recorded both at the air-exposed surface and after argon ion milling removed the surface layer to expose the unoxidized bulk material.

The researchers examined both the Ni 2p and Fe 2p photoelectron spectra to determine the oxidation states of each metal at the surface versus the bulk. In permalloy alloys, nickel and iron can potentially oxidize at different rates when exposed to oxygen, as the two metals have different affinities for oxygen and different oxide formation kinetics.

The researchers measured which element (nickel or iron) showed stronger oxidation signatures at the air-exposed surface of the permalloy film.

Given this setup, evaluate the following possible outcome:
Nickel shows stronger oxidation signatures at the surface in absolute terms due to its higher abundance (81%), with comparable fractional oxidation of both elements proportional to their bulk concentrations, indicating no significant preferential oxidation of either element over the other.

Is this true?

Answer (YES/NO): NO